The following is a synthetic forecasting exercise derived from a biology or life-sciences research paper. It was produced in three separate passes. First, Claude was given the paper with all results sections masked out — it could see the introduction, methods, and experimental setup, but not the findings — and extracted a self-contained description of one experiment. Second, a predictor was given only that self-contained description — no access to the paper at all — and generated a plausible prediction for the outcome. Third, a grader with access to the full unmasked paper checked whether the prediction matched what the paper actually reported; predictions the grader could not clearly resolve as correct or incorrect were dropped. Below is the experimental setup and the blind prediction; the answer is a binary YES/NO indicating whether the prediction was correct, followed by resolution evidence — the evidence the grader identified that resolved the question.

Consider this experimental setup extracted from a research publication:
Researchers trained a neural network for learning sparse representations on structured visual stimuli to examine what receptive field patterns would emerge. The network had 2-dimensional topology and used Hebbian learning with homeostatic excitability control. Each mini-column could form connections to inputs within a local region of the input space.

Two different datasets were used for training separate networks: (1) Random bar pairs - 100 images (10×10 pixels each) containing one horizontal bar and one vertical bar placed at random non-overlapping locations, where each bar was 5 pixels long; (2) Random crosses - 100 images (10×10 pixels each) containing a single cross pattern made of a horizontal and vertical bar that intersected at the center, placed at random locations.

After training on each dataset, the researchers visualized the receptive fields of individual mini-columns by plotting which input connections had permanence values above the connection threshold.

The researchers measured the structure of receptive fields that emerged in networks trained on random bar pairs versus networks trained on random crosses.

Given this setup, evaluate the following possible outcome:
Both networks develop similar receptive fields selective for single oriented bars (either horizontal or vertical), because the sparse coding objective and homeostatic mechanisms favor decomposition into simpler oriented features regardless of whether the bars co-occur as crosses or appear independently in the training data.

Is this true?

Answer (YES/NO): NO